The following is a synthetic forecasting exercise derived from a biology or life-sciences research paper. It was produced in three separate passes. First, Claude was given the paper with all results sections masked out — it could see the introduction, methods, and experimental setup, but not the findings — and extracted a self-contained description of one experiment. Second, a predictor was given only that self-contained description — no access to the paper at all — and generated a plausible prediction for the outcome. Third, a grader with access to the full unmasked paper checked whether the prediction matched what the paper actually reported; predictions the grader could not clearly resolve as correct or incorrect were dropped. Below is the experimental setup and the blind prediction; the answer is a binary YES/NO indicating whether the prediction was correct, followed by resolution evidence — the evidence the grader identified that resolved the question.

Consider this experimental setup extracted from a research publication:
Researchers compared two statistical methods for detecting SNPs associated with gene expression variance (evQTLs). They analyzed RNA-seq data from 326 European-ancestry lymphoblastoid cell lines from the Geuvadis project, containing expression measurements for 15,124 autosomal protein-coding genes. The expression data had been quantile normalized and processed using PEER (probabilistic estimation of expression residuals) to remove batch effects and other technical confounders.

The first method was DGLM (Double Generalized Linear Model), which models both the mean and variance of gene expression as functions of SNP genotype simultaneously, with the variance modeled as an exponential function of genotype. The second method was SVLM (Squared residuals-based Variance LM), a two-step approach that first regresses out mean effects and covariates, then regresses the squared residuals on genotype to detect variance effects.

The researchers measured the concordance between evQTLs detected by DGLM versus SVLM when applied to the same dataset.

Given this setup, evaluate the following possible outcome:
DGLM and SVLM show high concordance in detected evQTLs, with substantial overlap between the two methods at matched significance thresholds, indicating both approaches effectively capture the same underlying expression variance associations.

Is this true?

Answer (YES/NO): NO